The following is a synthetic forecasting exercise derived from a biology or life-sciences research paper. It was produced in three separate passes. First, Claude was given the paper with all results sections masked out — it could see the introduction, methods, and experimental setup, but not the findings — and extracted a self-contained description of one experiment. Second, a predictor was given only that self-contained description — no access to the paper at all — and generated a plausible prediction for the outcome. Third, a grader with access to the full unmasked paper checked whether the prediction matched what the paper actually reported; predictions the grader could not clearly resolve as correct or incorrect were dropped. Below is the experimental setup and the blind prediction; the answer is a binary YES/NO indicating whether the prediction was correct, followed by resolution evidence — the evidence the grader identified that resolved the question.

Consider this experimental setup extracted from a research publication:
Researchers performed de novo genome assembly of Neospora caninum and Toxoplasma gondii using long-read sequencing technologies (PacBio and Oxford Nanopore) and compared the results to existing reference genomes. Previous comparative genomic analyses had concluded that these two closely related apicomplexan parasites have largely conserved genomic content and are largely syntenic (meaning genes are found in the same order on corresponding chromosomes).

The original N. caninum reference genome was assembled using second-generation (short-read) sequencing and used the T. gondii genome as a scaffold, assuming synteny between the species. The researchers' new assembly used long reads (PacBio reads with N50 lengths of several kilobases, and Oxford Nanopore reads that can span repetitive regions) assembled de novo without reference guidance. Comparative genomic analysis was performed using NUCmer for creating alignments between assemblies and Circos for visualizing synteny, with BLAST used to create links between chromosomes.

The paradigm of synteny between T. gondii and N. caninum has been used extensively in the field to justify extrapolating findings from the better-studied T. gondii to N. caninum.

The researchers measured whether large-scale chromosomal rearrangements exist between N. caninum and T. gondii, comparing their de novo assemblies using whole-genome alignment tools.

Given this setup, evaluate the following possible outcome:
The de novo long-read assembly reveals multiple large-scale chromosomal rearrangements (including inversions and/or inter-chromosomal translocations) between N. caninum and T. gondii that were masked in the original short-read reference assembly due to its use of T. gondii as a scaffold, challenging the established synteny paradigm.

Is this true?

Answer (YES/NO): YES